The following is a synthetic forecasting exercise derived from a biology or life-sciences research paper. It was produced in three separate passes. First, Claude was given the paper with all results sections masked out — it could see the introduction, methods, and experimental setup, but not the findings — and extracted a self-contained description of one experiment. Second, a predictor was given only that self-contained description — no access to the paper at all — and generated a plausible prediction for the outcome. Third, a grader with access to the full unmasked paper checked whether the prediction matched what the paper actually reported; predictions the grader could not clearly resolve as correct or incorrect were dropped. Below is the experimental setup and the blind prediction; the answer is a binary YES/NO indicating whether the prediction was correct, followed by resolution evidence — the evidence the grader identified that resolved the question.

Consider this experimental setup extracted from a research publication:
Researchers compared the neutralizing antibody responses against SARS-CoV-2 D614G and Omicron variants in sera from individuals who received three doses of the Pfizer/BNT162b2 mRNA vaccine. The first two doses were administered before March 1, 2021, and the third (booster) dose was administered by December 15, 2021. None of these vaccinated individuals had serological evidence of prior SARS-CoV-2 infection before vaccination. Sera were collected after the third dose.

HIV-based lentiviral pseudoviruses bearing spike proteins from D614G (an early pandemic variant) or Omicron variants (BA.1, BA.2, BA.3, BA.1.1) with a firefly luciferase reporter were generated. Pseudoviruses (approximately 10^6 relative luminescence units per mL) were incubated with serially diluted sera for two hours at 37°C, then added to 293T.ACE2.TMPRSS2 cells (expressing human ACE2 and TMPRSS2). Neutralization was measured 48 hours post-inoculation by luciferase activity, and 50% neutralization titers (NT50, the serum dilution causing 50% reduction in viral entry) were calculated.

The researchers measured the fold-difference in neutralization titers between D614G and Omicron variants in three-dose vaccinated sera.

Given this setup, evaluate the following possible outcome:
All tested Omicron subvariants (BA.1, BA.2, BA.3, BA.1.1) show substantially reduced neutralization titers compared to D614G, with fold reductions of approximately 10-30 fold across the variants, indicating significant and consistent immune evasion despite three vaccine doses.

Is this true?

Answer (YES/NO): NO